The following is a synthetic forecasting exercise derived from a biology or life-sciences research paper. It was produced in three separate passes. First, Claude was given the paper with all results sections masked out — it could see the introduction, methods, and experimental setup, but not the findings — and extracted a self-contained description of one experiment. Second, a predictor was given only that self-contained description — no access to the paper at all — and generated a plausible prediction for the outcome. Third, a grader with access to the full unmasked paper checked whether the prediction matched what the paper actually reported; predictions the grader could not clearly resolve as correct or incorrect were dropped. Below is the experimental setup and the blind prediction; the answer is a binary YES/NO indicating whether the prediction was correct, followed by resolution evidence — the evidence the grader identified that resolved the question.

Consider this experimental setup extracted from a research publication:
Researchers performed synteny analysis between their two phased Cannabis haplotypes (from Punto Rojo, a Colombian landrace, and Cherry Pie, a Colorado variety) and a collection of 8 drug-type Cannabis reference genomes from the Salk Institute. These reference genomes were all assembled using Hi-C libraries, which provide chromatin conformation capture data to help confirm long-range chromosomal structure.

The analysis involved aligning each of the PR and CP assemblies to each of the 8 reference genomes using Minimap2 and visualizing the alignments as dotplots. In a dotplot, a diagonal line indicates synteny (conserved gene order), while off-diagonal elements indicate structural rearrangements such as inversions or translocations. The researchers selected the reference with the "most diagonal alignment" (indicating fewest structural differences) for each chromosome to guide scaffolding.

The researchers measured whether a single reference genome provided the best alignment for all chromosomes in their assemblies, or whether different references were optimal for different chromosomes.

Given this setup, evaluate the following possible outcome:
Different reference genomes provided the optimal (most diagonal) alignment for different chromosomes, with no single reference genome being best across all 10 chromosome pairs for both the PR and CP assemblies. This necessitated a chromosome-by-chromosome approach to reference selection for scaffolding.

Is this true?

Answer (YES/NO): YES